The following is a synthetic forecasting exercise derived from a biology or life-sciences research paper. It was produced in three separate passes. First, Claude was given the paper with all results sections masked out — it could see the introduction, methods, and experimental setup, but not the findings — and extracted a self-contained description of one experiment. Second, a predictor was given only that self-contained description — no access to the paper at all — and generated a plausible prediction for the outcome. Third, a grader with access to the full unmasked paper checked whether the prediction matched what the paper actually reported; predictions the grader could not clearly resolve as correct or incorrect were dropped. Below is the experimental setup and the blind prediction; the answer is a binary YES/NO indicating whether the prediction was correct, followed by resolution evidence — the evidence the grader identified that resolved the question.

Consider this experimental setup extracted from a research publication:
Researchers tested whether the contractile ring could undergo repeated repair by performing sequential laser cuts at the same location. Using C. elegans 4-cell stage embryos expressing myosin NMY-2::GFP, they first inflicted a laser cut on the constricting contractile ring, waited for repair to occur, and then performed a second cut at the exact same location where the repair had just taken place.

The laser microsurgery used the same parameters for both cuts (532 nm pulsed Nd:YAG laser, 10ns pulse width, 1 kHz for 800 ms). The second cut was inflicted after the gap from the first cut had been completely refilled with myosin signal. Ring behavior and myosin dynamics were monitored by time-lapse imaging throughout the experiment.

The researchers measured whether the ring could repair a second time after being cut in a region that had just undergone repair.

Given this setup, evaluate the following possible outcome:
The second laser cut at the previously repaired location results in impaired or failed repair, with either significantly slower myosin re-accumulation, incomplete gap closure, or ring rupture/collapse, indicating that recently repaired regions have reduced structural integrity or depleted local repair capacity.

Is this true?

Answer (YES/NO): NO